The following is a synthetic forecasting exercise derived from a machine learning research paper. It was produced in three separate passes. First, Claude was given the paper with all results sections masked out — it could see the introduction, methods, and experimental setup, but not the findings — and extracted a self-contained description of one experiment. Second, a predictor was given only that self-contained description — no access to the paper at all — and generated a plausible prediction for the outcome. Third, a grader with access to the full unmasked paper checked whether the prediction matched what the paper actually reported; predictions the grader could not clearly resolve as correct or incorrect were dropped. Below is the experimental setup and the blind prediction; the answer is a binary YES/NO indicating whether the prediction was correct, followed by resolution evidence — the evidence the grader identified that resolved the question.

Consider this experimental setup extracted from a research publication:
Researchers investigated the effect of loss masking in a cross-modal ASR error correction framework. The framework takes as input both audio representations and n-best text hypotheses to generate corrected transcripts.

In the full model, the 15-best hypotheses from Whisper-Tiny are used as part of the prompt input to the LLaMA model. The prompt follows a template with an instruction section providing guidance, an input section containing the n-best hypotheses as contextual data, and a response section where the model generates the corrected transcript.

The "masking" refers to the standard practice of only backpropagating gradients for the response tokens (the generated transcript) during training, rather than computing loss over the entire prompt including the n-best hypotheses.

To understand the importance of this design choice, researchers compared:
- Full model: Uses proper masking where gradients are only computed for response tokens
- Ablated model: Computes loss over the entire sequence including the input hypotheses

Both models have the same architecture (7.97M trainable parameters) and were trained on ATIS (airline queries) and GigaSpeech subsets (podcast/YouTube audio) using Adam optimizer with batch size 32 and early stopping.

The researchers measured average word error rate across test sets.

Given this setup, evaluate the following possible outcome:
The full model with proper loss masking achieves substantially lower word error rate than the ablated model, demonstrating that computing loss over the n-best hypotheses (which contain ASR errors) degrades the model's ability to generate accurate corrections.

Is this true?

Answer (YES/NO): YES